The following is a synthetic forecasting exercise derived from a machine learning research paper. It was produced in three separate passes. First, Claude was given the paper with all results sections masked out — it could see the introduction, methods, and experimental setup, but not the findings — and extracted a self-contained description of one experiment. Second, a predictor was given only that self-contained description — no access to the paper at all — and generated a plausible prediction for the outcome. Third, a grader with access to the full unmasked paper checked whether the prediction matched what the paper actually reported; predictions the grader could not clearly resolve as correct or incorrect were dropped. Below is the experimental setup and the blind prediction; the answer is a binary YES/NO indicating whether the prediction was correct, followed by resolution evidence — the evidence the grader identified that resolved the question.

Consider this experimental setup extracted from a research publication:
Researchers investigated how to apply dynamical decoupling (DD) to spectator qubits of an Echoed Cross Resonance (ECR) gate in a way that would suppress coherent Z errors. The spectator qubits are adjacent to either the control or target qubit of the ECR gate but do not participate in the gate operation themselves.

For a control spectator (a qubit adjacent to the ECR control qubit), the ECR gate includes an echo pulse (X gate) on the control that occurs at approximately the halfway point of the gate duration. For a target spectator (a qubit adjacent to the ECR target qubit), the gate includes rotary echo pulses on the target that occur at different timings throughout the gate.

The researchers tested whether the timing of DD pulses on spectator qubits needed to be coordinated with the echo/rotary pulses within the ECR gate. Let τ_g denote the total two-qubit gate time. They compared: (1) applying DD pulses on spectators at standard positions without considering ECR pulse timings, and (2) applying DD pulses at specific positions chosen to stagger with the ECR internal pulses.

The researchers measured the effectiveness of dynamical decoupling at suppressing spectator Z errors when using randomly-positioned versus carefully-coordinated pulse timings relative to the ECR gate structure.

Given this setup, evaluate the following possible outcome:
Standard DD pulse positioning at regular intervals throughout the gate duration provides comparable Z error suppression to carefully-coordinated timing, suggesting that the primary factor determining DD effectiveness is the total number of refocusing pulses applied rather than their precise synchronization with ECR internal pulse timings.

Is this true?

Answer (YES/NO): NO